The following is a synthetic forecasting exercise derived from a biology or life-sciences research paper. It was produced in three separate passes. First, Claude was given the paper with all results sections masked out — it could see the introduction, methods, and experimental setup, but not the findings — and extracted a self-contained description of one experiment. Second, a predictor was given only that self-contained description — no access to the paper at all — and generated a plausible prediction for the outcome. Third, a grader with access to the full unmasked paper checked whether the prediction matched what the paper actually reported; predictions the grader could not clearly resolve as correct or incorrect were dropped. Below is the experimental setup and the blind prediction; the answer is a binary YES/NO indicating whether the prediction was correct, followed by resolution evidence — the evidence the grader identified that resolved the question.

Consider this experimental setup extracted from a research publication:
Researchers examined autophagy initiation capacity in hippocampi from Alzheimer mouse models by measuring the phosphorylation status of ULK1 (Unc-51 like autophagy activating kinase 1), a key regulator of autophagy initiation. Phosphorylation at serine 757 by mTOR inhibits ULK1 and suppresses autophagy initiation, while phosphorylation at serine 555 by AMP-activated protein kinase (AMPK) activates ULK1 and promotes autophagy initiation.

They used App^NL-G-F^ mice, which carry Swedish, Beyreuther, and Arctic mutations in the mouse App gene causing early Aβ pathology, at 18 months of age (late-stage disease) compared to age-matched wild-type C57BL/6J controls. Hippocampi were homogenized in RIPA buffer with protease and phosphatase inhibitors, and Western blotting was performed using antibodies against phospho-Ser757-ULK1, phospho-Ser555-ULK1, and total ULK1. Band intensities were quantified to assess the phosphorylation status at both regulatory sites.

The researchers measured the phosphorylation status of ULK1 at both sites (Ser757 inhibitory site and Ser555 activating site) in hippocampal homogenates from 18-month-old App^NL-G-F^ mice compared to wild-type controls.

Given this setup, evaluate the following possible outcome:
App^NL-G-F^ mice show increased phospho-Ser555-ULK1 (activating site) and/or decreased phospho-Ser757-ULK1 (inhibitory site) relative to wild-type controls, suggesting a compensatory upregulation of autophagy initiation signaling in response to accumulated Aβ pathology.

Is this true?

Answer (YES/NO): NO